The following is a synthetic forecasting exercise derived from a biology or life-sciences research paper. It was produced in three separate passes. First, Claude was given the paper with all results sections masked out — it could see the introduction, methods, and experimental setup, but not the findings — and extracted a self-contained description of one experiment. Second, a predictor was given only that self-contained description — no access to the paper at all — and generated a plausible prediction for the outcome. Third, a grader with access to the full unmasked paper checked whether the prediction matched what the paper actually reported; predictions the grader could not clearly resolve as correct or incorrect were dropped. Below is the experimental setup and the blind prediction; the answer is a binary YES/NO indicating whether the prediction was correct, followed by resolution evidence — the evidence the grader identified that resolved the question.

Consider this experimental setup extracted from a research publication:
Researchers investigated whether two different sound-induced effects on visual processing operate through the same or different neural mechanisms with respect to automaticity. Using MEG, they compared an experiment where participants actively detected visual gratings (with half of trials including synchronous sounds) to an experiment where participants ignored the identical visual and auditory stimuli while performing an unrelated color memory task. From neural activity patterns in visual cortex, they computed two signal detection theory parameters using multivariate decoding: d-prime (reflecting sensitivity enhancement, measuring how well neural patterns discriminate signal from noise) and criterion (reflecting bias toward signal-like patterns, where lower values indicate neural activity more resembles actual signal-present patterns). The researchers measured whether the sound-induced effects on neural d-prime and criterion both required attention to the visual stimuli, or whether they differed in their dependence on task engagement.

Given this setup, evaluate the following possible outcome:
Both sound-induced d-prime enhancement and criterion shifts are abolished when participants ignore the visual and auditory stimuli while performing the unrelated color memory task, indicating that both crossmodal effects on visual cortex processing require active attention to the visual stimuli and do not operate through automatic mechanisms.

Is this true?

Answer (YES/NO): NO